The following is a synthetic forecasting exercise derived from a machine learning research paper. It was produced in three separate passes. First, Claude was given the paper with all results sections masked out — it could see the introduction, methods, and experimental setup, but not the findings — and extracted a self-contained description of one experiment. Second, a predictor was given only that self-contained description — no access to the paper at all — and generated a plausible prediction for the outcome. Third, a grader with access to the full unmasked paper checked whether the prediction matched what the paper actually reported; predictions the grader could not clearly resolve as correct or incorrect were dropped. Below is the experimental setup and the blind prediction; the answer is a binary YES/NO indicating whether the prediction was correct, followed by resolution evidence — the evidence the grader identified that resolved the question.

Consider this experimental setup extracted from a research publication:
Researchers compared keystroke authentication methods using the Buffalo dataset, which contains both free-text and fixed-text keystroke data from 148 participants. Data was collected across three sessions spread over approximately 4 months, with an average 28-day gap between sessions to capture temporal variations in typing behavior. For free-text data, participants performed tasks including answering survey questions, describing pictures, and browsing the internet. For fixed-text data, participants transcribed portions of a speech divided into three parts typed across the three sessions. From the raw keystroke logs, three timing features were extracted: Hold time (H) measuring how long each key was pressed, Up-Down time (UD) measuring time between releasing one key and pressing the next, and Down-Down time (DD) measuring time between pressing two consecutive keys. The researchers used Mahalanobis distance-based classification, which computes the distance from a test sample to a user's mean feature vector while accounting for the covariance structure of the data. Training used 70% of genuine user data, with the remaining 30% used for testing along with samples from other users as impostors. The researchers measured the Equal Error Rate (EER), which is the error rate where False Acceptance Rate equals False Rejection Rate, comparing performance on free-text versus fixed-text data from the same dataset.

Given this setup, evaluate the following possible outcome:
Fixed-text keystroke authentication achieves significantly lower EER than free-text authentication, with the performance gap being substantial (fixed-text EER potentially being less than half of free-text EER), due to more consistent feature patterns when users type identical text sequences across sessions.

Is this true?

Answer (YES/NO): NO